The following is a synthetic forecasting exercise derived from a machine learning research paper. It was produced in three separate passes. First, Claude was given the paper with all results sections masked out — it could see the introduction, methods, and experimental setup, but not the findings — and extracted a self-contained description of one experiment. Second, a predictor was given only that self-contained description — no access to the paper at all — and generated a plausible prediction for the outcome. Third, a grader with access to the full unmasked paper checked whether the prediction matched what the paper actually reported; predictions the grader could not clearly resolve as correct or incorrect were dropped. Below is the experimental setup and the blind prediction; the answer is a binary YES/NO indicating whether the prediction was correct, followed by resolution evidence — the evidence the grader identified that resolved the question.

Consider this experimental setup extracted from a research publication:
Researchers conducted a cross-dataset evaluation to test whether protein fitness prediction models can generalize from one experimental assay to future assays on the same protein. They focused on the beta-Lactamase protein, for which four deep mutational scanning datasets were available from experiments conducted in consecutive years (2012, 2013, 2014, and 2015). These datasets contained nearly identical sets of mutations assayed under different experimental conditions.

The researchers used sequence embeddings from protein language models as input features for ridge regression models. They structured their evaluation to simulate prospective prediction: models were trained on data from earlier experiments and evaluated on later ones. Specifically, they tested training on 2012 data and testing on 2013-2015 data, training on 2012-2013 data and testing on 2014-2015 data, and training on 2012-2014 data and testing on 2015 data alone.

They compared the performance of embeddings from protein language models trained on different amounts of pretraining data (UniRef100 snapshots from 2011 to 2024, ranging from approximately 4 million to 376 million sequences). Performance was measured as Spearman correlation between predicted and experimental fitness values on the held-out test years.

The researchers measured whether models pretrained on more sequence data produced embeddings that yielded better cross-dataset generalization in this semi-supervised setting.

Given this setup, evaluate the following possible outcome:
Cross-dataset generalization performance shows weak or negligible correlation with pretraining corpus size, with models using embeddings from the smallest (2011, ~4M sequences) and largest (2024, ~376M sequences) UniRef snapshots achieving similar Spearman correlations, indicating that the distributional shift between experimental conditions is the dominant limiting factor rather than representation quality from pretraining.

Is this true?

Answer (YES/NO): NO